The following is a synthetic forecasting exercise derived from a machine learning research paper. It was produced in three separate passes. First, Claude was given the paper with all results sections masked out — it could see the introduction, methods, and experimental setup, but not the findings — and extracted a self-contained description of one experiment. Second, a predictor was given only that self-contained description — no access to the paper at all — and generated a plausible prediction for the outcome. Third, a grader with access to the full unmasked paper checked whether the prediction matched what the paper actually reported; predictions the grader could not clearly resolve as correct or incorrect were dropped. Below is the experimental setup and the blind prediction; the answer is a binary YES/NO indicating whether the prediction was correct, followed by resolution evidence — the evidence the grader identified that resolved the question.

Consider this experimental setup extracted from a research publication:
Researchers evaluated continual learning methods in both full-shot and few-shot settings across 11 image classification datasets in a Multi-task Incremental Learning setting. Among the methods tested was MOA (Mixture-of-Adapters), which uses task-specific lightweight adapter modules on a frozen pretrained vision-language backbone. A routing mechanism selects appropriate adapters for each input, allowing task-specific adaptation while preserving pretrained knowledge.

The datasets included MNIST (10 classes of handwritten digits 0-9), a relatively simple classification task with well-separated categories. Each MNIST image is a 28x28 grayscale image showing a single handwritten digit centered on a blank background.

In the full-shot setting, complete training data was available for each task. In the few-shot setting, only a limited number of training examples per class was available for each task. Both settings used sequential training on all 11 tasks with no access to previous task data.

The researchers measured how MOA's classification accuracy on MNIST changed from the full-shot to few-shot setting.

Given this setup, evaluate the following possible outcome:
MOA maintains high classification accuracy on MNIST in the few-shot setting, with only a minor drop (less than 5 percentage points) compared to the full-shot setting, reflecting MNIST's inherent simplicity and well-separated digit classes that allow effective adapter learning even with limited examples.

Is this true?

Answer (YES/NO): NO